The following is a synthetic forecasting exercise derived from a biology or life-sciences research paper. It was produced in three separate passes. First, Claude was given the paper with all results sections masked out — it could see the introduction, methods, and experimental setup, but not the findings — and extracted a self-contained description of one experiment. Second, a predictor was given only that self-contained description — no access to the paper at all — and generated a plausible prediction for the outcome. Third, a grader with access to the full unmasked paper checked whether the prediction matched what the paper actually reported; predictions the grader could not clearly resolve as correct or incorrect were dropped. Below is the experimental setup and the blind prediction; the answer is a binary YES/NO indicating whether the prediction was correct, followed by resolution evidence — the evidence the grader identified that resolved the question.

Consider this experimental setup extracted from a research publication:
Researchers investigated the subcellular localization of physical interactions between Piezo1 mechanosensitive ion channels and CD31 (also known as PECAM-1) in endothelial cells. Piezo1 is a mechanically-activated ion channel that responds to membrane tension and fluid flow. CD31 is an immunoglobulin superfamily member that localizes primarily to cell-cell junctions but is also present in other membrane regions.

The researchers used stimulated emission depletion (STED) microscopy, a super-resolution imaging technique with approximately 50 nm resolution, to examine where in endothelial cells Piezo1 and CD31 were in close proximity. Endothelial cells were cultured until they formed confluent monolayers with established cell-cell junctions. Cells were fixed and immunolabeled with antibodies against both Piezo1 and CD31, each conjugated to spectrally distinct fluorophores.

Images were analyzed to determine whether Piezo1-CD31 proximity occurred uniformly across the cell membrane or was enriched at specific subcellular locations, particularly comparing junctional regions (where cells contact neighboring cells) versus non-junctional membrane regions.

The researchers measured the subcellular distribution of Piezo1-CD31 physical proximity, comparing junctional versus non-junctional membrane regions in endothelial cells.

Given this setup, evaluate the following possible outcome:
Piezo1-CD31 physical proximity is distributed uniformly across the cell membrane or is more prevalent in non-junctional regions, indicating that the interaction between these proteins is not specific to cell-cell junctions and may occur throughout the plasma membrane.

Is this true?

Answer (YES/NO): NO